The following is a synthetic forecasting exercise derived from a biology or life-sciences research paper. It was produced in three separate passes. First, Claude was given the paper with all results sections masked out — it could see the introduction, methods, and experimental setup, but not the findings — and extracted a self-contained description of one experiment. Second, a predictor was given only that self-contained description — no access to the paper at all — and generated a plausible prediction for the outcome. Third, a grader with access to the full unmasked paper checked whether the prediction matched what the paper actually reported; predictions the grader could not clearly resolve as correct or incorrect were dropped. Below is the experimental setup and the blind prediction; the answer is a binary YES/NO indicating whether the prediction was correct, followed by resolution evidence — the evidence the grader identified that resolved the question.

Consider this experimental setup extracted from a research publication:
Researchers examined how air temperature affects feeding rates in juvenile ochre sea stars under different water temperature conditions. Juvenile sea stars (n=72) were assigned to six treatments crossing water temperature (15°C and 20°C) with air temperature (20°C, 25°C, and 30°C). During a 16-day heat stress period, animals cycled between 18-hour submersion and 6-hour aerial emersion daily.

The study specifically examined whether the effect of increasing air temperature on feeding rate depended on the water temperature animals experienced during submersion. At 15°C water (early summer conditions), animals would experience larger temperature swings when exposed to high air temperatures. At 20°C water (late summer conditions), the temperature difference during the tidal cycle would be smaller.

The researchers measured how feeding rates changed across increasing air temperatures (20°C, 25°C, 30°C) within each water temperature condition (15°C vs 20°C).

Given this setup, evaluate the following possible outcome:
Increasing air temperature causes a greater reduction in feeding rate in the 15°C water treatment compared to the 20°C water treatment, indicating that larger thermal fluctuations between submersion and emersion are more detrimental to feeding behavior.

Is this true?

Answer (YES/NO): YES